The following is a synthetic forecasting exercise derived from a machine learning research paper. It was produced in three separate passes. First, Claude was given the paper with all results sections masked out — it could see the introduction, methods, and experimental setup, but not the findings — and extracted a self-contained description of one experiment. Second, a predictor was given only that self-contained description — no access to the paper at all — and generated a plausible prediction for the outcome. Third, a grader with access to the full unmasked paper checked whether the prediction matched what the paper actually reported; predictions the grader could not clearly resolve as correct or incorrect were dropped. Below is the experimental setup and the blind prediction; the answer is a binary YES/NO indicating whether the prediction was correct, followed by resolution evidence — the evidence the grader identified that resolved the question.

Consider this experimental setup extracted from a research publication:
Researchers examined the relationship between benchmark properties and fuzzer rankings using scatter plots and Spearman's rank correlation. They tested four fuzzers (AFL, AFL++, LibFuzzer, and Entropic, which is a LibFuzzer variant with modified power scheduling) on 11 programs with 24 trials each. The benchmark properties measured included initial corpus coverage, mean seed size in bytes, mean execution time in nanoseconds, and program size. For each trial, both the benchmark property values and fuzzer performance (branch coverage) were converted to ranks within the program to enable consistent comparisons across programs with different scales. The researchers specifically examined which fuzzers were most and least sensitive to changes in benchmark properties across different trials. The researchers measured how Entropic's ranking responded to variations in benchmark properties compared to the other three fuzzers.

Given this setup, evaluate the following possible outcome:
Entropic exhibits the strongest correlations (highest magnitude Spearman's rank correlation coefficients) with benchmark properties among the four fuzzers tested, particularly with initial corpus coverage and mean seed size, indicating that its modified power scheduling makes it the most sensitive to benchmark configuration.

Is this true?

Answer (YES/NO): NO